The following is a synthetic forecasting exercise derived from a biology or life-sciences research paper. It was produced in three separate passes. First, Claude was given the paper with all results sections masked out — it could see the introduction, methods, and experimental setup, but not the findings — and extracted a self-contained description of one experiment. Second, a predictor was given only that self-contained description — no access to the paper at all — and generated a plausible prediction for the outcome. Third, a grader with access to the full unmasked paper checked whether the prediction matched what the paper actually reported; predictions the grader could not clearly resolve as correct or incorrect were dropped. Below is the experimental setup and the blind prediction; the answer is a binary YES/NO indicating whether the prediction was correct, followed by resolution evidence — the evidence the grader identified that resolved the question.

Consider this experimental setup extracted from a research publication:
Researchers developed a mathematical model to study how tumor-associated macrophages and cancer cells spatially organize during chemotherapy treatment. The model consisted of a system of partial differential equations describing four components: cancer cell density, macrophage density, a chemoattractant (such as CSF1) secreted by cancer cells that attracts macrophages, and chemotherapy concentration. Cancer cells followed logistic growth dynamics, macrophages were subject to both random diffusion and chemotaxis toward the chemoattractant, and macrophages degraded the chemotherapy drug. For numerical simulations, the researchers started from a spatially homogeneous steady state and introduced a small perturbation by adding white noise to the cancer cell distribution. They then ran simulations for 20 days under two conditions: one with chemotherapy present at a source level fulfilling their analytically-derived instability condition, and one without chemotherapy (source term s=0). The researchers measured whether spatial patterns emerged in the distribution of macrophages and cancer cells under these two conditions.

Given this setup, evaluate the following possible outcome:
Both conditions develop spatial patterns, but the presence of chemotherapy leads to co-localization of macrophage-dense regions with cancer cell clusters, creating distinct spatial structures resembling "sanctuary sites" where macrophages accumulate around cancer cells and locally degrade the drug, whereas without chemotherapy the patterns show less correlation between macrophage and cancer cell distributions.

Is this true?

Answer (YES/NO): NO